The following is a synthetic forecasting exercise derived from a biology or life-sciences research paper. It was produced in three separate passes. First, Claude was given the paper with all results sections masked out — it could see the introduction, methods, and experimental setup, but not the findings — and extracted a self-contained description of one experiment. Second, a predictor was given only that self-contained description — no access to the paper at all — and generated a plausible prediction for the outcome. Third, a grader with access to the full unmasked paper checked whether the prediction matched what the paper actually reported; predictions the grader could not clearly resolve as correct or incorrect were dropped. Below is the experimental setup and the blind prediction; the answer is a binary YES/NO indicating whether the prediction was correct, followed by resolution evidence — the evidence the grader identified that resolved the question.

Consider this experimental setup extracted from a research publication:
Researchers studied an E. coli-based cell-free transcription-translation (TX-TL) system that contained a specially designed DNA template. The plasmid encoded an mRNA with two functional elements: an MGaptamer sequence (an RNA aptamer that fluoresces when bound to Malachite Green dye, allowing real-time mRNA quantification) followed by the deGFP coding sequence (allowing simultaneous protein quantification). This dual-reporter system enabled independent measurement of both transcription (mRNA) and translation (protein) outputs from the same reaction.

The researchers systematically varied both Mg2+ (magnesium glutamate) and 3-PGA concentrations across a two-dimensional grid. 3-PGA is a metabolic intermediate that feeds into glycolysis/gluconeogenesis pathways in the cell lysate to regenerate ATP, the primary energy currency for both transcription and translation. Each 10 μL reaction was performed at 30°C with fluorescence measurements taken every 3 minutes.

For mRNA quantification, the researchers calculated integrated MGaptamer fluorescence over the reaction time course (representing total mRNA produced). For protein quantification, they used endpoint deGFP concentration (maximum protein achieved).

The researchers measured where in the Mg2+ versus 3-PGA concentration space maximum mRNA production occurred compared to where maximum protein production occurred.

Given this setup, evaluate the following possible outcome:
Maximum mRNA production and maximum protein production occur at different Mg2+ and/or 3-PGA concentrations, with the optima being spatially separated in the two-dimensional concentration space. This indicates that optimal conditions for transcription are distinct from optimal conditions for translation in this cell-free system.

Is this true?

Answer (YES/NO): YES